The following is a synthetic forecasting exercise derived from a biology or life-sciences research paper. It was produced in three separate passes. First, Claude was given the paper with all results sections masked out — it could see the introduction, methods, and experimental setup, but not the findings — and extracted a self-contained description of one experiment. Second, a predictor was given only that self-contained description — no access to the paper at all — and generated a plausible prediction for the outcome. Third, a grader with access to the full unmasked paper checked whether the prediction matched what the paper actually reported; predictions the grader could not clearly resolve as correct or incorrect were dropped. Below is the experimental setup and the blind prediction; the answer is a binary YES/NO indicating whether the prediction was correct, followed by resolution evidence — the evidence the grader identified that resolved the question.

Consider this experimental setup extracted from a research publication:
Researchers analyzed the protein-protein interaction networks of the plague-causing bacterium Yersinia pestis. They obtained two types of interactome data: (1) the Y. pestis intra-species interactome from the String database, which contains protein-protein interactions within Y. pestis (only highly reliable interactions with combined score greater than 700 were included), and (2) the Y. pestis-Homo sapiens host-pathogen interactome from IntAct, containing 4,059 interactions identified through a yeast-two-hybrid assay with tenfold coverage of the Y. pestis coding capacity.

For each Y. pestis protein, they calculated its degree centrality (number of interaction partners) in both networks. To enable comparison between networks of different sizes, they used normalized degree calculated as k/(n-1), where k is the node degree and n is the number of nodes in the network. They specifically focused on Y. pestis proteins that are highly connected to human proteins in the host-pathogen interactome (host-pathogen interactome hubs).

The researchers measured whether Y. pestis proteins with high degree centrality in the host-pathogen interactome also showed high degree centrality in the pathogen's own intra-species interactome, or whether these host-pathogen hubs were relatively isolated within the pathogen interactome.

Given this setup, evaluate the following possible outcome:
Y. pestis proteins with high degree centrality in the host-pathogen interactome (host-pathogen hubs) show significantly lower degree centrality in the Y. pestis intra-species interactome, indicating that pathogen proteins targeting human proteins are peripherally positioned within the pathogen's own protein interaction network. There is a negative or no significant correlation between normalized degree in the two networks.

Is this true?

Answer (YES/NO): YES